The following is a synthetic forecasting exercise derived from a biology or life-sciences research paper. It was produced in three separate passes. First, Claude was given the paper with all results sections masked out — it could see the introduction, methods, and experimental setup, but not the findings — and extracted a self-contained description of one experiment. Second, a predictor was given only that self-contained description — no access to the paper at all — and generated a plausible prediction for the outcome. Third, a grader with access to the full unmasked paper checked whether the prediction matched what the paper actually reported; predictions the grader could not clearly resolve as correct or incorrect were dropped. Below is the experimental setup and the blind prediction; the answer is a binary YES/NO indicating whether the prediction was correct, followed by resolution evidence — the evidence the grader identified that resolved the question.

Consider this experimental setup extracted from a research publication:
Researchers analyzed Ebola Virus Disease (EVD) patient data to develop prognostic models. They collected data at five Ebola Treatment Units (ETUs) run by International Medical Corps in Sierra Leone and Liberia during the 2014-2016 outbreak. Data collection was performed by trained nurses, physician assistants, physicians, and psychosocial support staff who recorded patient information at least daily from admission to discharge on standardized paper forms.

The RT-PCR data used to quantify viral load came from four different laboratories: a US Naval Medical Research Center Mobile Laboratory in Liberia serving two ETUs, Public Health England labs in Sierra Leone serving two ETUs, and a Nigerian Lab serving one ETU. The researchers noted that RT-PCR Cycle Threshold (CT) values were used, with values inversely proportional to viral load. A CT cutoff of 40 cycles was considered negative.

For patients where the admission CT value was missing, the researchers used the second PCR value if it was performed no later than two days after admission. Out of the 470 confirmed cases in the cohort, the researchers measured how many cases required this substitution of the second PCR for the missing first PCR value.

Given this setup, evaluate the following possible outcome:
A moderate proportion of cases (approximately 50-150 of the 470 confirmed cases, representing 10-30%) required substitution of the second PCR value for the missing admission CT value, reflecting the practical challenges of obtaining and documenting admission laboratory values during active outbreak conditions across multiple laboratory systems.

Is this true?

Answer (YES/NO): NO